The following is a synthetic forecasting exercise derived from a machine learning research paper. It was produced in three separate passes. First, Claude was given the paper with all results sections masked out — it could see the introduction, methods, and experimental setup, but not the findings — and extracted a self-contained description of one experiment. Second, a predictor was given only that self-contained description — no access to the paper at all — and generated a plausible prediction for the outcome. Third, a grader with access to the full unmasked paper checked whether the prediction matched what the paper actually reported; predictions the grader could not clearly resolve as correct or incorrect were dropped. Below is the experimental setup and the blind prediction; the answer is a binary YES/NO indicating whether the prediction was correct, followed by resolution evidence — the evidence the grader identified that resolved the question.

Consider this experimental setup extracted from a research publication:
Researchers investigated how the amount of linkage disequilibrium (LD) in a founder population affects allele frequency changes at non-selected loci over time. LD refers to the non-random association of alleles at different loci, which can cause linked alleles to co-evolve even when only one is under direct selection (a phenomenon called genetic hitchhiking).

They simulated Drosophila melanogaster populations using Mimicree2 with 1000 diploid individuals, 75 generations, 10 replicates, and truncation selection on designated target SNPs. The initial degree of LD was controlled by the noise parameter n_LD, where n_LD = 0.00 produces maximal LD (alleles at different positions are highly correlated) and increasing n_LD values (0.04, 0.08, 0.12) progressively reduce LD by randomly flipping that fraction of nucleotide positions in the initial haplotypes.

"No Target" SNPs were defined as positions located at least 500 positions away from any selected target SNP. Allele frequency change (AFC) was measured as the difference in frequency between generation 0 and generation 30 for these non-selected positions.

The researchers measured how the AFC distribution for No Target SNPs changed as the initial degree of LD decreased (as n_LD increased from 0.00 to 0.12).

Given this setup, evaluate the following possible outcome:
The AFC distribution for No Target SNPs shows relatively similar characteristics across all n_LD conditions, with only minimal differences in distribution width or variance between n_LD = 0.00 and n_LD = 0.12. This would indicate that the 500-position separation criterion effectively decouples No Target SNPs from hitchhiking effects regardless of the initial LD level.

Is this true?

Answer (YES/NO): NO